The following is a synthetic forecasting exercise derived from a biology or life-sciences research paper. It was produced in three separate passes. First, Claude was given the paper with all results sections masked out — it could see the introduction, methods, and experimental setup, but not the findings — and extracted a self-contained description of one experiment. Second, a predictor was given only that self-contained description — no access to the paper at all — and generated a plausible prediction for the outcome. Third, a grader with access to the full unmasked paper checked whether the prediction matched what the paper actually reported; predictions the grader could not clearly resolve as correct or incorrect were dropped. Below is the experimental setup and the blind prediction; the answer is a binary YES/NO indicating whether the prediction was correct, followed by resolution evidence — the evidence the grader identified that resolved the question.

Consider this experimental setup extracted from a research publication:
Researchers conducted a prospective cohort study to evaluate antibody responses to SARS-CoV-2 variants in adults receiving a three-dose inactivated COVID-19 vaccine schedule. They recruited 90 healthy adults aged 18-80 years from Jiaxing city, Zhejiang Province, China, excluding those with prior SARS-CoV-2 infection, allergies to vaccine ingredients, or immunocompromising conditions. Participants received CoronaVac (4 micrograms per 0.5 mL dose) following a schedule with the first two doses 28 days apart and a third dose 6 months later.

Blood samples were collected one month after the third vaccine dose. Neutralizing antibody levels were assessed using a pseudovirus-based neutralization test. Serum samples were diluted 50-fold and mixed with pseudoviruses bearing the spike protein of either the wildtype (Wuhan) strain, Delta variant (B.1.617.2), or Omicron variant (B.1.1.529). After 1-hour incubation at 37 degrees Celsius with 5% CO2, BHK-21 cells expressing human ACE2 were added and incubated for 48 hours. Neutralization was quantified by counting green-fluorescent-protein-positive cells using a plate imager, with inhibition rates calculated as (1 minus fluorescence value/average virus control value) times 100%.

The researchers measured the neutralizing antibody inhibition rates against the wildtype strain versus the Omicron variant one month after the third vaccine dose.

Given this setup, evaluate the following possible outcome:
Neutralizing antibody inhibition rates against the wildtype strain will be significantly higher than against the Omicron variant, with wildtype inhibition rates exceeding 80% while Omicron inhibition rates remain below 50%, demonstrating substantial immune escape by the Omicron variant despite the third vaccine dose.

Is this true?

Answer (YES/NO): YES